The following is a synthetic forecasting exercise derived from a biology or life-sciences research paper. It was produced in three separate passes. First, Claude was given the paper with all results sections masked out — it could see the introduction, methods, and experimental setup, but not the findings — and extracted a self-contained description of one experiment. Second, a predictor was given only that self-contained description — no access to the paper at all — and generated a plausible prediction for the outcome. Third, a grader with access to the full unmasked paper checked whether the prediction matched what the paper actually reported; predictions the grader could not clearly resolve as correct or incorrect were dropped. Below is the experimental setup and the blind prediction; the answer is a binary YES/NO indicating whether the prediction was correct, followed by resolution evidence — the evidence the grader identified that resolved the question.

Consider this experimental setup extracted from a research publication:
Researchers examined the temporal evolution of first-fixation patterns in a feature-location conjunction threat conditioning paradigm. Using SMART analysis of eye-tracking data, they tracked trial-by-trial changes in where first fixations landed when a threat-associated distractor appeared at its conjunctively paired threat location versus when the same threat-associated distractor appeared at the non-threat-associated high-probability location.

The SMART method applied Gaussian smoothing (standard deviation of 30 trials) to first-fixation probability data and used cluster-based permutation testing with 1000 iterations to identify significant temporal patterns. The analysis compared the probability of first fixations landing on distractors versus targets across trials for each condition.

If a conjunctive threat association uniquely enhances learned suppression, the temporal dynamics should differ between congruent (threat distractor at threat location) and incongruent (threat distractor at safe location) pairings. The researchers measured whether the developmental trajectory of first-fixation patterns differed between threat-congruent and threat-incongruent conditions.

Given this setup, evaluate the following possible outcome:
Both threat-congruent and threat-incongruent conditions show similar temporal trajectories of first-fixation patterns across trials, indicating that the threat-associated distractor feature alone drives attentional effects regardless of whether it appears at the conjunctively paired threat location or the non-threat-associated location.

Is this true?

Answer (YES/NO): NO